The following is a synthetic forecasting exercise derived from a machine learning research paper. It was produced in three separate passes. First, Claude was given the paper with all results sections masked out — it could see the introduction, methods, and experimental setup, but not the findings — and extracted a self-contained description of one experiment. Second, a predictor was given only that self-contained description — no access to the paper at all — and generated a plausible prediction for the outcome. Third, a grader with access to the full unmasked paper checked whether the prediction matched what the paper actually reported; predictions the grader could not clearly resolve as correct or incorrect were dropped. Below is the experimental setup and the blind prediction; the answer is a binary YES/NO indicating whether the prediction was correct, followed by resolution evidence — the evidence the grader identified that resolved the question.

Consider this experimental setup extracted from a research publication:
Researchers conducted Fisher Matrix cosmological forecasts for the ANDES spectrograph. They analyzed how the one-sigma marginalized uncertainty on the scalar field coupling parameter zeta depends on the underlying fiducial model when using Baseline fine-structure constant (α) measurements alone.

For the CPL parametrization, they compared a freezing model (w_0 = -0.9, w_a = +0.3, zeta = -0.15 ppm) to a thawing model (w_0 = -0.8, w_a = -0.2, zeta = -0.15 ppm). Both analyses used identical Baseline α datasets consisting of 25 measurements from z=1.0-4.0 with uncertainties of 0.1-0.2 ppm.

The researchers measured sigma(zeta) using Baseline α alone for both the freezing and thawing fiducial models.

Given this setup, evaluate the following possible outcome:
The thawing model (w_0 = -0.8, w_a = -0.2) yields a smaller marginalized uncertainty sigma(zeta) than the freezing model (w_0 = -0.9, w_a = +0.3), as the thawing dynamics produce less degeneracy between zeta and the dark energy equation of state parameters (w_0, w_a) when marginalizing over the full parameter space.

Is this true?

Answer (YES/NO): NO